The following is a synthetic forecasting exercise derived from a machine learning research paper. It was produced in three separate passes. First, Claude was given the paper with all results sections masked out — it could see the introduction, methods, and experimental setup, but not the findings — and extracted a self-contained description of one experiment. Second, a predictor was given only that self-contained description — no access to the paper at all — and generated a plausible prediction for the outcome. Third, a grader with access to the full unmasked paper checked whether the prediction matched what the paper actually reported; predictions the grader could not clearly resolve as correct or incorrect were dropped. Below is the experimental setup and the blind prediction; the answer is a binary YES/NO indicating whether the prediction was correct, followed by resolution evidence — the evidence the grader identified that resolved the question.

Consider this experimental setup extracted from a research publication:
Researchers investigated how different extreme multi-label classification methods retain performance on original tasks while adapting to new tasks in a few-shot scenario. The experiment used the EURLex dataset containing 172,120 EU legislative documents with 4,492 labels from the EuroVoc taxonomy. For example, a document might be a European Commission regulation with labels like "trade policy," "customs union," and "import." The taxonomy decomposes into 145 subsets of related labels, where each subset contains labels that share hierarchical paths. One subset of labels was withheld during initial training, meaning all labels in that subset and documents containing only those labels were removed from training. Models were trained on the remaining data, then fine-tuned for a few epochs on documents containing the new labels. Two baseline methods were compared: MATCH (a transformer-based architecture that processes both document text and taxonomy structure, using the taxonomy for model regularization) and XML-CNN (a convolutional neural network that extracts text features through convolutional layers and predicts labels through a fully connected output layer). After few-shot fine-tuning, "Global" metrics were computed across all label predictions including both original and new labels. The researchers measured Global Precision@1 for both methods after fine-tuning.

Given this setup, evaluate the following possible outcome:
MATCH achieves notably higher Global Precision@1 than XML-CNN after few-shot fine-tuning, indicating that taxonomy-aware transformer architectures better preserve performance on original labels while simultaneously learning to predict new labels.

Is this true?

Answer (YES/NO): YES